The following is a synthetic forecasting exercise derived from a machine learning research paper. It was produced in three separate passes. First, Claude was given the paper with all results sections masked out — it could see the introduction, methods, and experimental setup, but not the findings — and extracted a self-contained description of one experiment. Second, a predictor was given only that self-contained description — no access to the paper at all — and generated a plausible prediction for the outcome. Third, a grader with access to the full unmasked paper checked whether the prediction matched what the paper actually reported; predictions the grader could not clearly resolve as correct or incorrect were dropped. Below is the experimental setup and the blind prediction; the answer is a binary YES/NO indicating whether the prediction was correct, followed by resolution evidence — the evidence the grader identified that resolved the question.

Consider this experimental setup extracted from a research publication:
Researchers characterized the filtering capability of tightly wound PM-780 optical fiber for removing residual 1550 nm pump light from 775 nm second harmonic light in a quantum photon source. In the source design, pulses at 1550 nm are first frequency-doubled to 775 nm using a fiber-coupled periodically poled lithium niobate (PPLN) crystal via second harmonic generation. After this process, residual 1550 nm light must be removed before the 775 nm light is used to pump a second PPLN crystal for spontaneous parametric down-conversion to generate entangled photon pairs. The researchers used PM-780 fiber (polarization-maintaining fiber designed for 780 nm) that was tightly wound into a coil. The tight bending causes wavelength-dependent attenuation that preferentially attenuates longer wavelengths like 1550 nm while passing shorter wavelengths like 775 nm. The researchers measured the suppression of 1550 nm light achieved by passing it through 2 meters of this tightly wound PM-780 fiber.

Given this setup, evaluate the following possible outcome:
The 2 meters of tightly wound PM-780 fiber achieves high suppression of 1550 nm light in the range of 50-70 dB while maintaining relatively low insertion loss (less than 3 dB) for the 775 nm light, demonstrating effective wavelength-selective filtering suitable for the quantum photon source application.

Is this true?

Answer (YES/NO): NO